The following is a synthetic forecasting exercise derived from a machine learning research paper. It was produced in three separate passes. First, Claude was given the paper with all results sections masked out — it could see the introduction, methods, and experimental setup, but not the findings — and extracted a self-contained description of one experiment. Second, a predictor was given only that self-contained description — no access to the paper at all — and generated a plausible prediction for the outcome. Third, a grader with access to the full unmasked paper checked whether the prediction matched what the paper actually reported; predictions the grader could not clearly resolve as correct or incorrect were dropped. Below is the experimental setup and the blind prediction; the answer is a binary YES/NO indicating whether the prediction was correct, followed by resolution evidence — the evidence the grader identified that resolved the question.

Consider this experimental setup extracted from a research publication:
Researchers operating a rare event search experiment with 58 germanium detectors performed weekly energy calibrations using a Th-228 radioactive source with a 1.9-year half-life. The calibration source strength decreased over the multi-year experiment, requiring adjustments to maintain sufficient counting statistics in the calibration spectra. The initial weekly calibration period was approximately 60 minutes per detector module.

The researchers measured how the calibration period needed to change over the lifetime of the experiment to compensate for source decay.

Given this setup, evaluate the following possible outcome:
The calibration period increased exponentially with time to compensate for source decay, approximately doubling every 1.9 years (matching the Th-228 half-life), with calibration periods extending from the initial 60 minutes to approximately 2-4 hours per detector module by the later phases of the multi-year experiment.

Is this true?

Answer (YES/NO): NO